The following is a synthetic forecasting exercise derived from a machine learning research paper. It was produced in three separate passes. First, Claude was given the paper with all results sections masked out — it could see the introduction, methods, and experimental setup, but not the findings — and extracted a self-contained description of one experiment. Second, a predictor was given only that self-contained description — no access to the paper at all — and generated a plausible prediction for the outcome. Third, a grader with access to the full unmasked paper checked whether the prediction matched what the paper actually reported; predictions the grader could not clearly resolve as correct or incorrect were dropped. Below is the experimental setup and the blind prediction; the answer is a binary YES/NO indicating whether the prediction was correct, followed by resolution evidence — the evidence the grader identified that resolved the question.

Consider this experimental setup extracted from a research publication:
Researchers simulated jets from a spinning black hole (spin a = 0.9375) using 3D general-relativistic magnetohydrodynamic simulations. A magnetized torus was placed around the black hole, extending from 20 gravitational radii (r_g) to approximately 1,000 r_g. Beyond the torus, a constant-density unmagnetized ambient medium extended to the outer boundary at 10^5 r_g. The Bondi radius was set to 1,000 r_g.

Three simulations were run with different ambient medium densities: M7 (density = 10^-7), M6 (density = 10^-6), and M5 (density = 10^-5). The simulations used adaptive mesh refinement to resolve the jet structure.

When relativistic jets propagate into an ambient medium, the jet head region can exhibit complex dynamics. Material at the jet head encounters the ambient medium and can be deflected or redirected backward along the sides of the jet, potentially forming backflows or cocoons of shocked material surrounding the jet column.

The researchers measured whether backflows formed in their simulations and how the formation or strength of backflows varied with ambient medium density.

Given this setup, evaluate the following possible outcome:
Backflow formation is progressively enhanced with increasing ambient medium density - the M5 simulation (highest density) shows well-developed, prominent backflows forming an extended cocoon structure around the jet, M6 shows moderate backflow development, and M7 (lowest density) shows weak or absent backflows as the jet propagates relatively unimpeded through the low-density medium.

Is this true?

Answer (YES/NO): NO